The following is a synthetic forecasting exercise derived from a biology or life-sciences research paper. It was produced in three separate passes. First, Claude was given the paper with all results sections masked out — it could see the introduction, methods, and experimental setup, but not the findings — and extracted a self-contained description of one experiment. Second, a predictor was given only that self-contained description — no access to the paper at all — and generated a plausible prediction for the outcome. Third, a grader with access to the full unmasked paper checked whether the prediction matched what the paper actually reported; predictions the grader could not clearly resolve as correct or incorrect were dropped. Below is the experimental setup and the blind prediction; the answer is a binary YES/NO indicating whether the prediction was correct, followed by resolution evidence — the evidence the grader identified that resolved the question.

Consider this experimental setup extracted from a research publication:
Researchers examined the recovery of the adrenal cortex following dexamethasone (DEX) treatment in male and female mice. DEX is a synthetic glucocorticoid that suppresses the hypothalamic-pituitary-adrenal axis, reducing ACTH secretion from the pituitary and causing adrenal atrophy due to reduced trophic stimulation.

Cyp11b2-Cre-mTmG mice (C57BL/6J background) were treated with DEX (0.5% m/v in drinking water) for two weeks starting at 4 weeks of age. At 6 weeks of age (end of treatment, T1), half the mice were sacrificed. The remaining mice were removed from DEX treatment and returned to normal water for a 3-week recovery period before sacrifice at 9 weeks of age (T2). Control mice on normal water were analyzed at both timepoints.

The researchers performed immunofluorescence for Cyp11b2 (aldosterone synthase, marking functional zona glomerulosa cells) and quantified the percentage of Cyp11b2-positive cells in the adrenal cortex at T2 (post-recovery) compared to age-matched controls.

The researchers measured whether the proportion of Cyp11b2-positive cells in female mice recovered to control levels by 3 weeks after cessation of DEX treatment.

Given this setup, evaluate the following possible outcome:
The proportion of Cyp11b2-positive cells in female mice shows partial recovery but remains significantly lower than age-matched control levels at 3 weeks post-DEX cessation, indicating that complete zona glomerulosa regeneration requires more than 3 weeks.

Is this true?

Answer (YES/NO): NO